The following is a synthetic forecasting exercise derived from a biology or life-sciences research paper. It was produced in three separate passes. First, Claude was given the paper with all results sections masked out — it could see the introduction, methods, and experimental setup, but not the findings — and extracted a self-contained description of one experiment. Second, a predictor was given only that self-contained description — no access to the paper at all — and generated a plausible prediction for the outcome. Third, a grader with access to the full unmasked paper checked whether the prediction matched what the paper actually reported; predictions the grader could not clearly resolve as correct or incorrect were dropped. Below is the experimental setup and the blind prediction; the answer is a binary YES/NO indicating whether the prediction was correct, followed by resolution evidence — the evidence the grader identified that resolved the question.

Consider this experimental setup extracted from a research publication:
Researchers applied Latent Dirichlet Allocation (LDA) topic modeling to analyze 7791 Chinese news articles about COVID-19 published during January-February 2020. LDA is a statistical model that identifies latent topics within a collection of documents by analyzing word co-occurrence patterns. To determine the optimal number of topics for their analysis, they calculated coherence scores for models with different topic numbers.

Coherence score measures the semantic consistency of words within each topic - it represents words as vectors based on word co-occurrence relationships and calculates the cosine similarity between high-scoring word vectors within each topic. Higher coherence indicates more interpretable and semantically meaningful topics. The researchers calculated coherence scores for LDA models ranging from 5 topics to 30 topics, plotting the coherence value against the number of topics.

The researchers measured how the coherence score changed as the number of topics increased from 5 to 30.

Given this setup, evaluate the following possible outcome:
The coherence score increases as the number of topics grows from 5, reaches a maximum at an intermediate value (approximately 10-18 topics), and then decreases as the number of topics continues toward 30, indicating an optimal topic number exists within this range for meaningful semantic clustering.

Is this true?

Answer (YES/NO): NO